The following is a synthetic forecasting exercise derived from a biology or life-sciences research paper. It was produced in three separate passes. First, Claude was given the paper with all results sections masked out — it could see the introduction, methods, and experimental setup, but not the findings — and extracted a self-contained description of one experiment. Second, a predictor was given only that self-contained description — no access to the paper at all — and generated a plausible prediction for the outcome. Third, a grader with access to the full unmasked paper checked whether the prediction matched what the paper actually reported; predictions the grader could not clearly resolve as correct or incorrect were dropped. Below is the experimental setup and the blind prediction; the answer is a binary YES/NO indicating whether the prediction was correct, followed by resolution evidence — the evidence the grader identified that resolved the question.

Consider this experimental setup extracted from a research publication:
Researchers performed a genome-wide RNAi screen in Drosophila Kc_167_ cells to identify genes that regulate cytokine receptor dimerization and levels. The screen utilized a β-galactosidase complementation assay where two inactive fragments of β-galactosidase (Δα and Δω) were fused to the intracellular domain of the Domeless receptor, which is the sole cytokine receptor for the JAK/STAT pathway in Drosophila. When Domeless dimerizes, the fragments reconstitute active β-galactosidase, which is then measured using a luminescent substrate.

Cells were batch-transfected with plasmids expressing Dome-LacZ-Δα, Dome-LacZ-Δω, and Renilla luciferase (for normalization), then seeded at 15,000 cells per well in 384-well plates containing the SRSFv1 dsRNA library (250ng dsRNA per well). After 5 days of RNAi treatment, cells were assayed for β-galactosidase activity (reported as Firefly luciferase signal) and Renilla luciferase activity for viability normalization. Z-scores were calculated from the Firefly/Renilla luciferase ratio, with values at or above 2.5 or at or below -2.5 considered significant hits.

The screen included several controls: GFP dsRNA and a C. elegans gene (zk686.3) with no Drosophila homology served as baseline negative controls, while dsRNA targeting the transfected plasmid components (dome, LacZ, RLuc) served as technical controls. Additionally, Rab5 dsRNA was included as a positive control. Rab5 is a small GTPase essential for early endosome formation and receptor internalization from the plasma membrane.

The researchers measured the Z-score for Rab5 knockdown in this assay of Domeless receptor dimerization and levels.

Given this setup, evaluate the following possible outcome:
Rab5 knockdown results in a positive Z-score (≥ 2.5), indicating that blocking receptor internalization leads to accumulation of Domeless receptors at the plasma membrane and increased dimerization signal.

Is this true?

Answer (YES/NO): YES